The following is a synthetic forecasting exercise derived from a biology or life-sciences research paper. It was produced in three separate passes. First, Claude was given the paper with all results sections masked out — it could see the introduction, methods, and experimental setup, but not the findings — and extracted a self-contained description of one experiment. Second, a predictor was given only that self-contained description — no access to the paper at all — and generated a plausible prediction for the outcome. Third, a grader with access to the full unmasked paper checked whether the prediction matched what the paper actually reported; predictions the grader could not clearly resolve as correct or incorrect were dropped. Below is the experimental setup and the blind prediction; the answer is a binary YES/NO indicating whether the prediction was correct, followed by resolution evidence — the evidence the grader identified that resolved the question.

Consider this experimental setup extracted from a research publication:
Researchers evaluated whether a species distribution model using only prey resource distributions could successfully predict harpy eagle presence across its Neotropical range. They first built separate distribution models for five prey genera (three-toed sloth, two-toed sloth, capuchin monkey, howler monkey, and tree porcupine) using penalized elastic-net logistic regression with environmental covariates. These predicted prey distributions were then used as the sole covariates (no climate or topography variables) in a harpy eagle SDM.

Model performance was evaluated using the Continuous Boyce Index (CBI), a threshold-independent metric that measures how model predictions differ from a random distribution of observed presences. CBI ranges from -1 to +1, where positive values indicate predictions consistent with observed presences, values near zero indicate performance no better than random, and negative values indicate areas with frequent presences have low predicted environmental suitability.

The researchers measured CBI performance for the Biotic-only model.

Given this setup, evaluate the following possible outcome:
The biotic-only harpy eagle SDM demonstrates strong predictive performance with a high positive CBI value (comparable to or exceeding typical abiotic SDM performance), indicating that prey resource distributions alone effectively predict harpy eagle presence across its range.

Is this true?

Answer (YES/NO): YES